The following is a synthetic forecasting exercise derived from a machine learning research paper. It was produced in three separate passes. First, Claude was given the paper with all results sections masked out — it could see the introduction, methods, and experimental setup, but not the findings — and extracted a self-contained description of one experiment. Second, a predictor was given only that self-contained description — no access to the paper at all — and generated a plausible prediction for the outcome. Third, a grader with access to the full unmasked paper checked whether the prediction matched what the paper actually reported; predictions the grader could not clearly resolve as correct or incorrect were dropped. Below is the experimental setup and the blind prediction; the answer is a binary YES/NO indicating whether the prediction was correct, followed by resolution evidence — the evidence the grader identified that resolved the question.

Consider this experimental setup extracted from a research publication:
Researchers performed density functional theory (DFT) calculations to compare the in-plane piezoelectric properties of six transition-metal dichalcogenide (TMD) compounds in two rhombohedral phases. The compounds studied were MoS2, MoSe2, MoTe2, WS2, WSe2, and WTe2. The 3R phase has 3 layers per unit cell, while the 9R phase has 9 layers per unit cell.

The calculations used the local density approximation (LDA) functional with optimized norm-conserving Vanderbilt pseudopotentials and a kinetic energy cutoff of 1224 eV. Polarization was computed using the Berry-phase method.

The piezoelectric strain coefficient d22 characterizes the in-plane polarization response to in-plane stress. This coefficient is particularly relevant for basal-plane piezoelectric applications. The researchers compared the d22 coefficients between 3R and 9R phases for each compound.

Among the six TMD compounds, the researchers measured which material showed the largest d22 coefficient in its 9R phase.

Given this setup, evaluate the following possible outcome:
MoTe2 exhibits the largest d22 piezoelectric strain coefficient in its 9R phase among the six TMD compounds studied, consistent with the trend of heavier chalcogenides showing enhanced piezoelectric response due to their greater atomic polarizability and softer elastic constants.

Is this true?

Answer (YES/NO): NO